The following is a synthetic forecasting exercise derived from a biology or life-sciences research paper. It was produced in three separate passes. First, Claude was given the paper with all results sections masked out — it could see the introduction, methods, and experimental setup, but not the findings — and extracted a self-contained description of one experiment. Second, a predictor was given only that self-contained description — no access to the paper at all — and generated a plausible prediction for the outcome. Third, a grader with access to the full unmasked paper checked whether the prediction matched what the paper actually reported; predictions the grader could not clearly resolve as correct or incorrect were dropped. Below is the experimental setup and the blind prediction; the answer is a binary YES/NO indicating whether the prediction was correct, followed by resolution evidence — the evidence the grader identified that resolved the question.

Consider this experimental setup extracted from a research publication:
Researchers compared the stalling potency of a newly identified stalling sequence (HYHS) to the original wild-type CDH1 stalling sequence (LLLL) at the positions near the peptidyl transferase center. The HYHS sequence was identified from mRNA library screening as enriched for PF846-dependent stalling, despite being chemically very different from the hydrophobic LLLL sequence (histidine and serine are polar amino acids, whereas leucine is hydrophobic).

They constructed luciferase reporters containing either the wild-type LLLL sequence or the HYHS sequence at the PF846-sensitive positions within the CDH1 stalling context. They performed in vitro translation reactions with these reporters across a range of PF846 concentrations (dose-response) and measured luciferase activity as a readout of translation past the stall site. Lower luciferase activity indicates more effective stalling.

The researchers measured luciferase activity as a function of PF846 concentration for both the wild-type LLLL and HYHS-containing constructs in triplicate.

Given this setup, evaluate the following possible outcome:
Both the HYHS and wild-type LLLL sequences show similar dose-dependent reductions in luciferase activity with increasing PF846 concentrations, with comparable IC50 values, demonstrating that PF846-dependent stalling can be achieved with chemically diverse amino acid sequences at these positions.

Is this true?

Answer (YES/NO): YES